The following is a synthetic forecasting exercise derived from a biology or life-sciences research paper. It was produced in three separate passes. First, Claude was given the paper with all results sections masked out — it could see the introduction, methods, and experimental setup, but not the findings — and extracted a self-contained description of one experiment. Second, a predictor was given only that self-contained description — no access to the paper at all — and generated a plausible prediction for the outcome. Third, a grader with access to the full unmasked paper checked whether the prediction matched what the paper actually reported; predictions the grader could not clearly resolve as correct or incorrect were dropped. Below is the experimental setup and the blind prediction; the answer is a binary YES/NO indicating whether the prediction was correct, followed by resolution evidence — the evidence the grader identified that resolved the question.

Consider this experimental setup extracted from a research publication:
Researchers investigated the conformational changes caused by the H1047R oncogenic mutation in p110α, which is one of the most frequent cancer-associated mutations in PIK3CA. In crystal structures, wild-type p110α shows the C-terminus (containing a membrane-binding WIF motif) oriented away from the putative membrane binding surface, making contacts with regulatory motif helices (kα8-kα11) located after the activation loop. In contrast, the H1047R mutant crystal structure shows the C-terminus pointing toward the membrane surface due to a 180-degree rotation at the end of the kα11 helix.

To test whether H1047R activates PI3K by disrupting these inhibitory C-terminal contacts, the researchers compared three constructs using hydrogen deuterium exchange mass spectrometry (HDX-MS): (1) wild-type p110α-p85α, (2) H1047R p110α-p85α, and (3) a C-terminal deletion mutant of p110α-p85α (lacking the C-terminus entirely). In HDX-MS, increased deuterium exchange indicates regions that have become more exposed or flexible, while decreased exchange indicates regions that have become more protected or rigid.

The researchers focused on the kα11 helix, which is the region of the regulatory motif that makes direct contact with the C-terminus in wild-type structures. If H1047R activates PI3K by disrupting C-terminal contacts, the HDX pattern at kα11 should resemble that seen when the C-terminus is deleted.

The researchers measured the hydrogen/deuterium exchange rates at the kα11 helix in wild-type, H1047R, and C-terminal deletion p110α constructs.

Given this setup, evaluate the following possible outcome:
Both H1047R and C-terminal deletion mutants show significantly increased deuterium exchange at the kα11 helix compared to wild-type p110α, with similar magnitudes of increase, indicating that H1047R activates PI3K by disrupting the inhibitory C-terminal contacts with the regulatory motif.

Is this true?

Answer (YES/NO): YES